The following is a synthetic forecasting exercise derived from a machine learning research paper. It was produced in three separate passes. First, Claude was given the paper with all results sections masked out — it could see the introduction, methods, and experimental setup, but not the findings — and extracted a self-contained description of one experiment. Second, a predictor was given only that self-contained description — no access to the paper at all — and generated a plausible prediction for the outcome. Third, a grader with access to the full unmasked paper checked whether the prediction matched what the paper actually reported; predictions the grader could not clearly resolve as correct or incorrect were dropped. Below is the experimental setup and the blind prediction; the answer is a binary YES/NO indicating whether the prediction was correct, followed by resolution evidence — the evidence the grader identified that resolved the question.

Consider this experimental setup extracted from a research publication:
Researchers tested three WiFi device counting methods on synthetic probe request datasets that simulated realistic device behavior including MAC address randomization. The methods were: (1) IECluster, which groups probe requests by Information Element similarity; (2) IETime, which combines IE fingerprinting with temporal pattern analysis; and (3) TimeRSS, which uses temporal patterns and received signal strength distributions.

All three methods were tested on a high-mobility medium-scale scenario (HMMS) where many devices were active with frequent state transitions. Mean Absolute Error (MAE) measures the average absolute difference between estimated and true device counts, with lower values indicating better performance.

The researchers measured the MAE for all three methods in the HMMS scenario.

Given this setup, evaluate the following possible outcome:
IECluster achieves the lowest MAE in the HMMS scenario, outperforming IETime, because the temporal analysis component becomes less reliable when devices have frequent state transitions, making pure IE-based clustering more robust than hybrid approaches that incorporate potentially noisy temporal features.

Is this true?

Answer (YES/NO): NO